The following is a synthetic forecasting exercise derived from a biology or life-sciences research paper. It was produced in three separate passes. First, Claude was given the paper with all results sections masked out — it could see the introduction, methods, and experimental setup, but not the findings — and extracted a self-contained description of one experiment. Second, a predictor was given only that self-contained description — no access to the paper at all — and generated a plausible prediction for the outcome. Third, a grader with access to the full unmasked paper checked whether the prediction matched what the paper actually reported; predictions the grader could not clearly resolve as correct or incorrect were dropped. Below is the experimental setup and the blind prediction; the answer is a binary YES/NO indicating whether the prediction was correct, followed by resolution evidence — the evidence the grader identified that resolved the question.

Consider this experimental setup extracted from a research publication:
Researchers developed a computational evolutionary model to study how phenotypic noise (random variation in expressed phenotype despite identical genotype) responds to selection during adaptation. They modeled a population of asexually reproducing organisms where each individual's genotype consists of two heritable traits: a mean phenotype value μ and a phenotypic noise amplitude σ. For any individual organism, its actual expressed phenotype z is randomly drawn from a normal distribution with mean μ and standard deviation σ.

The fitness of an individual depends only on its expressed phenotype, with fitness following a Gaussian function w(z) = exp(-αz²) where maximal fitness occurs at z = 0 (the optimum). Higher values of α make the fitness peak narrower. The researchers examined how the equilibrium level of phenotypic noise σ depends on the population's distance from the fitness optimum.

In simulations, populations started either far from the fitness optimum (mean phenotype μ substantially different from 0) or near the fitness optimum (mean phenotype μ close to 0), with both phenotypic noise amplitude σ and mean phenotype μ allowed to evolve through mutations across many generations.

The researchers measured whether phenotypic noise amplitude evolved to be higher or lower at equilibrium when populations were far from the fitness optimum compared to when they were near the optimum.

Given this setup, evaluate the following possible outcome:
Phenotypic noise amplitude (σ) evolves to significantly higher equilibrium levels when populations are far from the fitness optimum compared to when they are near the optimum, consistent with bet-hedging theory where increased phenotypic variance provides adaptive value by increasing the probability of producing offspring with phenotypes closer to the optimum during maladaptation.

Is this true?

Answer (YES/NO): YES